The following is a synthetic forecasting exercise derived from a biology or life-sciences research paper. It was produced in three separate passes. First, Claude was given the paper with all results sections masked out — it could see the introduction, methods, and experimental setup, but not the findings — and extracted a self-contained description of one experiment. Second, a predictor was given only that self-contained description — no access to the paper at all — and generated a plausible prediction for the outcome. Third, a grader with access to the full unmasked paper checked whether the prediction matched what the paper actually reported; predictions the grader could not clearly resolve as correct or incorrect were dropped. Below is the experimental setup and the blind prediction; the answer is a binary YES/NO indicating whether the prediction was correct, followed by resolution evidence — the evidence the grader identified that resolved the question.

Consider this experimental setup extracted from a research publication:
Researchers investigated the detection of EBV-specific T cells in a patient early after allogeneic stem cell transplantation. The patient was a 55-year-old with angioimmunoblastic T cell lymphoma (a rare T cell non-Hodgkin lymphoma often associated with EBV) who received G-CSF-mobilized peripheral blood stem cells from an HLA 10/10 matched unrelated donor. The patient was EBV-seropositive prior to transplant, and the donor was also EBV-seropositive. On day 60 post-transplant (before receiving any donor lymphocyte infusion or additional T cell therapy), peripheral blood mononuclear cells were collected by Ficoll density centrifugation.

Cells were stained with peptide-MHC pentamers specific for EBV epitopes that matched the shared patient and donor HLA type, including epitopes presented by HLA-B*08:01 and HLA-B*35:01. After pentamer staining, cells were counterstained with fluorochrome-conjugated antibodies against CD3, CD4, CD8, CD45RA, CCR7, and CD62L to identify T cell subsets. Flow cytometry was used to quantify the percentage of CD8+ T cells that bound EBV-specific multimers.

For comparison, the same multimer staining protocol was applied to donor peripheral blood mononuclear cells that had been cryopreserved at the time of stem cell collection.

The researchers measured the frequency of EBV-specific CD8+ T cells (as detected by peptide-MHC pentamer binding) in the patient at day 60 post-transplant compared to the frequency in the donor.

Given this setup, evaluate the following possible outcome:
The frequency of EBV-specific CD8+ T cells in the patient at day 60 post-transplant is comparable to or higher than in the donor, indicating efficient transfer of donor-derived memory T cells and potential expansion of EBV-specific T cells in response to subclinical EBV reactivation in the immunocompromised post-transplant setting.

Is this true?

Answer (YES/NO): NO